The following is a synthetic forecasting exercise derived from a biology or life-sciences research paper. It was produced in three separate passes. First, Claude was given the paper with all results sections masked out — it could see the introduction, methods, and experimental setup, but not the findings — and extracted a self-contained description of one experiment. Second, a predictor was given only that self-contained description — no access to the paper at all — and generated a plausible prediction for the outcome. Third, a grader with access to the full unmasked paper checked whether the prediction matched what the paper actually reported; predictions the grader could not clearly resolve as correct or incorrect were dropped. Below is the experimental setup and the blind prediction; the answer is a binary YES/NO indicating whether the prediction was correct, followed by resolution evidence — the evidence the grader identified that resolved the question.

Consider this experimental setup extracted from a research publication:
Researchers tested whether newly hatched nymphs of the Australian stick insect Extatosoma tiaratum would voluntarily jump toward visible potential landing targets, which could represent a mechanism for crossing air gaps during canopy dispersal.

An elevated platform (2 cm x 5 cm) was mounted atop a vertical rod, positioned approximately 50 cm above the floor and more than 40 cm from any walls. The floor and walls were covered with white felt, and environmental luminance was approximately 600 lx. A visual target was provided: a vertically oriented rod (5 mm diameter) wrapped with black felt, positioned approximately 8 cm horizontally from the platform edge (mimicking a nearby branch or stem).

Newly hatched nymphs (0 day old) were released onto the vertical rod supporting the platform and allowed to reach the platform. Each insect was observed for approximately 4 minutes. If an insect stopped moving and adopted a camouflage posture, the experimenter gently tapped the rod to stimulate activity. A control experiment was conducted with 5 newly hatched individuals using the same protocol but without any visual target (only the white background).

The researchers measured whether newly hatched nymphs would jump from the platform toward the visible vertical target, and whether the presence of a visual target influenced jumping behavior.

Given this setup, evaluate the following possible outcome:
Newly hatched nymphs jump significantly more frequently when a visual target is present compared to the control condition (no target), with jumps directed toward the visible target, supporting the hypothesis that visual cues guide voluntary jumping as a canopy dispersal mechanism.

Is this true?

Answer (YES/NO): YES